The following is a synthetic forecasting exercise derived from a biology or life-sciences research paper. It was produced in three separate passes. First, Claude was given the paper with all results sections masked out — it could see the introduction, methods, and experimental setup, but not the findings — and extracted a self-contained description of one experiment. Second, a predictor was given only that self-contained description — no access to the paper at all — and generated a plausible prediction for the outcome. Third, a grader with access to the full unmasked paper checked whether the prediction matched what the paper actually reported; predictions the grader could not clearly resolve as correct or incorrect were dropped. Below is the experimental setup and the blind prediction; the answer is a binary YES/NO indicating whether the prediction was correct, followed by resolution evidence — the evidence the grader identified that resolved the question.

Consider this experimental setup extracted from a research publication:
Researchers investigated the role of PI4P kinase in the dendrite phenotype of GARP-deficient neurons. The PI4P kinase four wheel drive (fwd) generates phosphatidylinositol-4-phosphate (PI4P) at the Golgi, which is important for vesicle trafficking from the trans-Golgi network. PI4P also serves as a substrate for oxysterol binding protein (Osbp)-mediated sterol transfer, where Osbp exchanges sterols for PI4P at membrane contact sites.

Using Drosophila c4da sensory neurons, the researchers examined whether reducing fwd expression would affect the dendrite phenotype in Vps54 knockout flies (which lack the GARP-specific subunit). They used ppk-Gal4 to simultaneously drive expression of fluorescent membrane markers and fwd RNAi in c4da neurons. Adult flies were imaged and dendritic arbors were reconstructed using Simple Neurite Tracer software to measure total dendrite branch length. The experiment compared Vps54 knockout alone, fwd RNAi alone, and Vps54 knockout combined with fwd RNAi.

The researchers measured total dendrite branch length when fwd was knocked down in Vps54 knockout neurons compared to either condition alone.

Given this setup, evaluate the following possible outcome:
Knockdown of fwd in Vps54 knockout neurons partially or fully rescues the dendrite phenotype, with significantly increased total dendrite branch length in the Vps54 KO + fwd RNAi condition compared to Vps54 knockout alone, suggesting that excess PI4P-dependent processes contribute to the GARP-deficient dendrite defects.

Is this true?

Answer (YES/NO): NO